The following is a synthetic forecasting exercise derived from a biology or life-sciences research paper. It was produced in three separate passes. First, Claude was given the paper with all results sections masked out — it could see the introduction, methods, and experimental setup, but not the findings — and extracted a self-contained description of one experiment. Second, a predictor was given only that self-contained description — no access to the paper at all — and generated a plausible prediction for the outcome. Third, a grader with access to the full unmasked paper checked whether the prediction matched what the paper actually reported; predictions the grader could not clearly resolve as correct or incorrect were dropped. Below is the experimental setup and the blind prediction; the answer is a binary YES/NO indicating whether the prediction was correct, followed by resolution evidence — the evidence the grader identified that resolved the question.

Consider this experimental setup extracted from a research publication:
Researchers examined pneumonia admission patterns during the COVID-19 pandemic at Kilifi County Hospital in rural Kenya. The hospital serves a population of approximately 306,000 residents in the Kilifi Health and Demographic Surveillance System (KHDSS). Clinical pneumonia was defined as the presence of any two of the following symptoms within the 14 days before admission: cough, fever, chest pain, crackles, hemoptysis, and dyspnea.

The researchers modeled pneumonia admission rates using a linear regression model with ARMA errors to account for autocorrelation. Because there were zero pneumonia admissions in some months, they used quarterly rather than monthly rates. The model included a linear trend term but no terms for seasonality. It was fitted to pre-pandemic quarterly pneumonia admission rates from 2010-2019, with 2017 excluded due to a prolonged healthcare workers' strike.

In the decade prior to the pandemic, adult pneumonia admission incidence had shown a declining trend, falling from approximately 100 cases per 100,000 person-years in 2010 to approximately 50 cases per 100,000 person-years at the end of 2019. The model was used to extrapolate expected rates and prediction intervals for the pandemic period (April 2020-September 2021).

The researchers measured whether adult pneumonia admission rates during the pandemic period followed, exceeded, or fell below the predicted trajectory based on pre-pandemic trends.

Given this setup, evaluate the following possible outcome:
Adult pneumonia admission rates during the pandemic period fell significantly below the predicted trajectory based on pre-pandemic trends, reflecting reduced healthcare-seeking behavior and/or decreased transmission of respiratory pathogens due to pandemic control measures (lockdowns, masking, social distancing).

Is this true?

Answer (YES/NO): YES